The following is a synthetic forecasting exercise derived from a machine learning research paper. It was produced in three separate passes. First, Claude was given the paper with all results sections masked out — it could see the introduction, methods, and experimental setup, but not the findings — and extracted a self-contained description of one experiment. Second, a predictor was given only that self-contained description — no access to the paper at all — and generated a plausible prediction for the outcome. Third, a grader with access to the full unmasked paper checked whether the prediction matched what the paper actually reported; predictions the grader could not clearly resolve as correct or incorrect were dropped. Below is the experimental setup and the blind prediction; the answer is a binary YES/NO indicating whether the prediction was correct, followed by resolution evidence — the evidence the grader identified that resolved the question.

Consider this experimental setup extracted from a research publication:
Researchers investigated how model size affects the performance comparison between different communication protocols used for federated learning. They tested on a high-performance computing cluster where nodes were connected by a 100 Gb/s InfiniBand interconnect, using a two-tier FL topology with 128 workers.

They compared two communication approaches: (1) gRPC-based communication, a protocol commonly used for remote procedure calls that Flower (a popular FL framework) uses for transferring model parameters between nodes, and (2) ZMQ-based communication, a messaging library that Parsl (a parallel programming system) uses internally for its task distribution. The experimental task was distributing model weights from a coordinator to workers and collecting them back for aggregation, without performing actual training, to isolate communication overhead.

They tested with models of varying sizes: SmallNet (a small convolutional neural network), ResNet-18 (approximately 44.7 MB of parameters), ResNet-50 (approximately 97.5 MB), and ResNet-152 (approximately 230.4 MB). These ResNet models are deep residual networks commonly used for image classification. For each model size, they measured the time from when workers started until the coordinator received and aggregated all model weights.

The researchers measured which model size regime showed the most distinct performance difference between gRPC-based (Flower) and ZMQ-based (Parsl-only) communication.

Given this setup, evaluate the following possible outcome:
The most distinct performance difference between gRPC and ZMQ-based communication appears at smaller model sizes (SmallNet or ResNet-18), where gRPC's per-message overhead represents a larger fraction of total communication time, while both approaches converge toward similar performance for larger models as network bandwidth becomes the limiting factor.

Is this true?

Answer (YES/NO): NO